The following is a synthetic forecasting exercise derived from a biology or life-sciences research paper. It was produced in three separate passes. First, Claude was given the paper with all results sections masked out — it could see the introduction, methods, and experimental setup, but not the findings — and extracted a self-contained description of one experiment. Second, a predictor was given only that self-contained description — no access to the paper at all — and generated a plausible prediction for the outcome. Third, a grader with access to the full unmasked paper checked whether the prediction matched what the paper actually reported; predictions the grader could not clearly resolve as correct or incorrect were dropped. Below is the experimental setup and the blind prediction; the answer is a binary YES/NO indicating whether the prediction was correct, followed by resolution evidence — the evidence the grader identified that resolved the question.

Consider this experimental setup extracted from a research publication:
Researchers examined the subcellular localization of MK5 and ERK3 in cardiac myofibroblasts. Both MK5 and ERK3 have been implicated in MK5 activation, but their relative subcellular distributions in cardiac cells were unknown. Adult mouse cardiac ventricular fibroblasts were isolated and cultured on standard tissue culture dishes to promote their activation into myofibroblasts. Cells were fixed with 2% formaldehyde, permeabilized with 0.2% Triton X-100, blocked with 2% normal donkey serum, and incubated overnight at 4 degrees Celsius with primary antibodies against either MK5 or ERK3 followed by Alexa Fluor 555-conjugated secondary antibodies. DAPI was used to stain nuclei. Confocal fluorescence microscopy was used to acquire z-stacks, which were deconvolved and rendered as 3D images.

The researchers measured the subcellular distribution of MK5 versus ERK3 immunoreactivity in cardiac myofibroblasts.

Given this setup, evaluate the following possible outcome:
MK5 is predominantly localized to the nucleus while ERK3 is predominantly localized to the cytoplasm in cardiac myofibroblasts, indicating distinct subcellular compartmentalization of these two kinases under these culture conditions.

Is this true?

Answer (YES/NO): YES